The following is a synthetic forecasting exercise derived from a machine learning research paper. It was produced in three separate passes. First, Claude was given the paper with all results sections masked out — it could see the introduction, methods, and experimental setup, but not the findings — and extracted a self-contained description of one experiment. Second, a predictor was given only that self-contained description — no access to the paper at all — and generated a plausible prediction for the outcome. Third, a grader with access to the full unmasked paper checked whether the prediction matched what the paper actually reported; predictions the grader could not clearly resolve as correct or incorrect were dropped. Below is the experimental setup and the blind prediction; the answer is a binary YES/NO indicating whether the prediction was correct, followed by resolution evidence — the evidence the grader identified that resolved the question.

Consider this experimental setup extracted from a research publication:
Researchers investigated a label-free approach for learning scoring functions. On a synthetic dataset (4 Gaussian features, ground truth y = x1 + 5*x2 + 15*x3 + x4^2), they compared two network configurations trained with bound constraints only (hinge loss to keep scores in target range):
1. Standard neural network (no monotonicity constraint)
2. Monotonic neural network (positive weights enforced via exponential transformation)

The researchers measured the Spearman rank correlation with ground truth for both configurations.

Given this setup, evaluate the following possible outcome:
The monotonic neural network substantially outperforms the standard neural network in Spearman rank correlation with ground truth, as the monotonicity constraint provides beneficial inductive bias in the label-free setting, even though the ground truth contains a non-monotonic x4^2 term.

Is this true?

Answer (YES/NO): NO